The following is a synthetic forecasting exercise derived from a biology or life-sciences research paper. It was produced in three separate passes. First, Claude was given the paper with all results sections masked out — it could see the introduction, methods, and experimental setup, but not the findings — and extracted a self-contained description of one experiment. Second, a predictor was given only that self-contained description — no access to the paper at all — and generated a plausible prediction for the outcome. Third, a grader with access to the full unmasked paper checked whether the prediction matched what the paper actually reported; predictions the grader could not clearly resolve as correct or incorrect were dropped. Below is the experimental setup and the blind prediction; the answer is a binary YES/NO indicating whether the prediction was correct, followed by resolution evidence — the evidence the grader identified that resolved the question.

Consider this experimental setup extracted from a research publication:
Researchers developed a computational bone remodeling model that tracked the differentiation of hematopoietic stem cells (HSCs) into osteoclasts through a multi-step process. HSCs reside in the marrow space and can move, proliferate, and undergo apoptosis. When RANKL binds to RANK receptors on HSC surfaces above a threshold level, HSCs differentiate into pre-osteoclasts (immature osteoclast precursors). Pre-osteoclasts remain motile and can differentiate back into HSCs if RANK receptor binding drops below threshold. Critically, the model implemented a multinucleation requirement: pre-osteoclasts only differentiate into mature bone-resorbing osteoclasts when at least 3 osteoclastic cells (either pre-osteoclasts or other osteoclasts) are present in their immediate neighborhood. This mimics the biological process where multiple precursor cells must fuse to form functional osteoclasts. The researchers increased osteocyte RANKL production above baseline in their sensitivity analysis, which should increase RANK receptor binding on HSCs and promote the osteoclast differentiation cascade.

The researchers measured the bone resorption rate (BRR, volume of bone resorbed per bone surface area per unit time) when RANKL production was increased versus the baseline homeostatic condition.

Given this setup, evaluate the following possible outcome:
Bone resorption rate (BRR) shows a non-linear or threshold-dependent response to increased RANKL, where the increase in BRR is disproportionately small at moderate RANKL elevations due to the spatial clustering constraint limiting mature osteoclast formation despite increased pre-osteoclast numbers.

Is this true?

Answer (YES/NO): NO